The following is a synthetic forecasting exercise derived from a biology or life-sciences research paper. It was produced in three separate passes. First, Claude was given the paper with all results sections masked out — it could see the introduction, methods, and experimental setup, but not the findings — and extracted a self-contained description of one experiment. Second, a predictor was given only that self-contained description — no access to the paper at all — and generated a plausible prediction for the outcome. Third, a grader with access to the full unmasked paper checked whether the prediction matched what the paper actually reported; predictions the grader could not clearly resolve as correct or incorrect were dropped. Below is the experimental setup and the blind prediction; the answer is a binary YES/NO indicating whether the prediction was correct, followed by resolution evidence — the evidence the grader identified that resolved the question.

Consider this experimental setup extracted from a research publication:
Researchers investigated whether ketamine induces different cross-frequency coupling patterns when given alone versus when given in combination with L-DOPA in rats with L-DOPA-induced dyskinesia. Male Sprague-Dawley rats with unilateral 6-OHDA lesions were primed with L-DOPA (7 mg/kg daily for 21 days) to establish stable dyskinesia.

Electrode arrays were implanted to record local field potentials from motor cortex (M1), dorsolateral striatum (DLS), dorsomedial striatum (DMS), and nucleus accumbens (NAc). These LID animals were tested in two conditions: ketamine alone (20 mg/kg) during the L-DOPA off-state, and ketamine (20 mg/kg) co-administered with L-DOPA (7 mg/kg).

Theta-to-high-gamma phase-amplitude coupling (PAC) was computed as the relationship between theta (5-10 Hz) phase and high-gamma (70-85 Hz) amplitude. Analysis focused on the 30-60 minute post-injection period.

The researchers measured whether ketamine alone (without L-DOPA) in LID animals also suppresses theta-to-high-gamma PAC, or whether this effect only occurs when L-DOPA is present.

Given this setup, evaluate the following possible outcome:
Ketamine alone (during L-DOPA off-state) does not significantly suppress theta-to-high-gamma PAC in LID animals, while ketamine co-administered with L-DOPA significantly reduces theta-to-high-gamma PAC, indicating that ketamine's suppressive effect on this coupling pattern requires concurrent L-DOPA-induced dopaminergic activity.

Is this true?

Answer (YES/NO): NO